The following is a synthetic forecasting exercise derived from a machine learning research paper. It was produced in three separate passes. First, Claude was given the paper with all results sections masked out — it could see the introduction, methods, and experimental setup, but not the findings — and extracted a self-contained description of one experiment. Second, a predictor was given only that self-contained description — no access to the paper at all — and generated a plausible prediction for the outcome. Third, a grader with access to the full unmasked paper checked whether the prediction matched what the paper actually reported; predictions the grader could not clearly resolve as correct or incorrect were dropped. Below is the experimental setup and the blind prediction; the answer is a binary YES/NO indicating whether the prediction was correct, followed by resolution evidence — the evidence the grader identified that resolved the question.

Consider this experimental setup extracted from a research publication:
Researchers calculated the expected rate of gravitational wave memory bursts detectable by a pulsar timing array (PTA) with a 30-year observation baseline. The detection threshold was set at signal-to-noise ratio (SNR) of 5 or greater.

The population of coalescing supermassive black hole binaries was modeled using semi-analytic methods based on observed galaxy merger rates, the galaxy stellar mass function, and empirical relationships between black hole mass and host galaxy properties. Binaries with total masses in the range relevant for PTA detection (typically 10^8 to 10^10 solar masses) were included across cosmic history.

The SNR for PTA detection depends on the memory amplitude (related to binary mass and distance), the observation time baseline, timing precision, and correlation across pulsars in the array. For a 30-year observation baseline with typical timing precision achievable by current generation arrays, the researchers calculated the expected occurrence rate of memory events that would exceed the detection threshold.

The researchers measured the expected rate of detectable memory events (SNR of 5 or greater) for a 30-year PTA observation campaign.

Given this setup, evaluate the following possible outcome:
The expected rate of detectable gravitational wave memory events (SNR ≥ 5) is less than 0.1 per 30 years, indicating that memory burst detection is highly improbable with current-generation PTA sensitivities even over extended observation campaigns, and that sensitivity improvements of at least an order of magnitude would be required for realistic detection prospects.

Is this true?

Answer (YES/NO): YES